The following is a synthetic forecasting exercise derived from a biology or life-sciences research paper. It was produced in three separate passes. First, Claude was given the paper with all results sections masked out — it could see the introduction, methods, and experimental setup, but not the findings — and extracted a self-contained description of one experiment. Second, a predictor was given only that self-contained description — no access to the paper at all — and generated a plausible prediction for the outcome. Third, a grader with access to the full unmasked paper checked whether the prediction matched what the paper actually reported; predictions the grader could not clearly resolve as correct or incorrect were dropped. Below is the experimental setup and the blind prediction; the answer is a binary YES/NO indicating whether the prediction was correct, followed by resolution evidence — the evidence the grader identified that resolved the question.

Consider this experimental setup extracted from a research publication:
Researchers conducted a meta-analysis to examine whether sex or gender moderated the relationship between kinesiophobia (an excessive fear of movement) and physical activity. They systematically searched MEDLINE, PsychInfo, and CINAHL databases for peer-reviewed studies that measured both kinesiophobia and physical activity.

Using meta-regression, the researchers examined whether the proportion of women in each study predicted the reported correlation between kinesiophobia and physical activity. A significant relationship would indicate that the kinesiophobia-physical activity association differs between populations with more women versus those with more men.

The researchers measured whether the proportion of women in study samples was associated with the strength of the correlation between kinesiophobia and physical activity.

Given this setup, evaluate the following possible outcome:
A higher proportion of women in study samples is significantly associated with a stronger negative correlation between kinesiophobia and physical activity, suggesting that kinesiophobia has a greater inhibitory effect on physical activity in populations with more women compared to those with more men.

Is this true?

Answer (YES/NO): NO